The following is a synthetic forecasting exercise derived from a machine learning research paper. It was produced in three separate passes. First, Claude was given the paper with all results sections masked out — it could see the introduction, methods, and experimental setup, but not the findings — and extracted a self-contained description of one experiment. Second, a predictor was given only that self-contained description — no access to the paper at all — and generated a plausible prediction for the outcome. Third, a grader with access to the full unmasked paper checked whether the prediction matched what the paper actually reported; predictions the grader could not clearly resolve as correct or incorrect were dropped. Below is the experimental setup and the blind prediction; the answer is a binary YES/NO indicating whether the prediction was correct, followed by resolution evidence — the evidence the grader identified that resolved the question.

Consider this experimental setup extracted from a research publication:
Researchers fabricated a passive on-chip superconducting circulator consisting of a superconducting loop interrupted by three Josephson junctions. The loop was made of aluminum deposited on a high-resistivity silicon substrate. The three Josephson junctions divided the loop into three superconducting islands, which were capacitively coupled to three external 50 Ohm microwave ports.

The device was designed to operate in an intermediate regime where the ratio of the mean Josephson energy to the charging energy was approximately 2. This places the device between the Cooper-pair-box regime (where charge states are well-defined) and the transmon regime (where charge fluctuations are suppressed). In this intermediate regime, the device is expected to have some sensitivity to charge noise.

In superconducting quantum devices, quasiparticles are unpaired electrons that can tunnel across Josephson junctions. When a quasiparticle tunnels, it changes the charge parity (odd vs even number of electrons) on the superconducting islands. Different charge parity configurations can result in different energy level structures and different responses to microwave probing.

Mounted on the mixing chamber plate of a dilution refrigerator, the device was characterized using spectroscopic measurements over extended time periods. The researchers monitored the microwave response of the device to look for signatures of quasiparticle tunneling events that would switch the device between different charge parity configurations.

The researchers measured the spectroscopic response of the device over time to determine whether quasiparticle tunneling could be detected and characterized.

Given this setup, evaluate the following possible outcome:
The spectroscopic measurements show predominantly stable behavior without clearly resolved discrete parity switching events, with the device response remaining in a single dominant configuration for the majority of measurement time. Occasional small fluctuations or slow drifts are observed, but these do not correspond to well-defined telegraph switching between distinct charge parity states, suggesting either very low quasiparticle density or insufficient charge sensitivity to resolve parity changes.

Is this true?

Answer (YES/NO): NO